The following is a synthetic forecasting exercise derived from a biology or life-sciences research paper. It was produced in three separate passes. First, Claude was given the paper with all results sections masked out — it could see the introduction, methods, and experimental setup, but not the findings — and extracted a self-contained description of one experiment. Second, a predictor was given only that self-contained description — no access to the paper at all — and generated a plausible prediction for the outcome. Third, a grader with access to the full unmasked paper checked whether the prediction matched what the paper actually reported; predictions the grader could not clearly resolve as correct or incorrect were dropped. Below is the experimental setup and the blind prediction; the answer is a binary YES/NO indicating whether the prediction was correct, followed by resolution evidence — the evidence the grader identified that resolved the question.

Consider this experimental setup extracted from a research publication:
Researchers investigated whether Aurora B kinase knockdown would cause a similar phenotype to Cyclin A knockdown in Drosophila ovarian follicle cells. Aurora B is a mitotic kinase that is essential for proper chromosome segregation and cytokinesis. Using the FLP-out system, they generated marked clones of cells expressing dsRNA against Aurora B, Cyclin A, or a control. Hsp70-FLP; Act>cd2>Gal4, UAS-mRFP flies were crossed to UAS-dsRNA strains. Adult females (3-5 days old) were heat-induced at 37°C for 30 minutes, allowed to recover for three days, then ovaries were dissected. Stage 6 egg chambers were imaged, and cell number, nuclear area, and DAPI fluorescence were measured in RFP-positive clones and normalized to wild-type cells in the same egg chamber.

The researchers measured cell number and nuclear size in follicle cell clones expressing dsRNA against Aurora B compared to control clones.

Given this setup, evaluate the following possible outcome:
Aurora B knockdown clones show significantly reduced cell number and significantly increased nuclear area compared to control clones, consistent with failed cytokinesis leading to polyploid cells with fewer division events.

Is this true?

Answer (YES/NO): YES